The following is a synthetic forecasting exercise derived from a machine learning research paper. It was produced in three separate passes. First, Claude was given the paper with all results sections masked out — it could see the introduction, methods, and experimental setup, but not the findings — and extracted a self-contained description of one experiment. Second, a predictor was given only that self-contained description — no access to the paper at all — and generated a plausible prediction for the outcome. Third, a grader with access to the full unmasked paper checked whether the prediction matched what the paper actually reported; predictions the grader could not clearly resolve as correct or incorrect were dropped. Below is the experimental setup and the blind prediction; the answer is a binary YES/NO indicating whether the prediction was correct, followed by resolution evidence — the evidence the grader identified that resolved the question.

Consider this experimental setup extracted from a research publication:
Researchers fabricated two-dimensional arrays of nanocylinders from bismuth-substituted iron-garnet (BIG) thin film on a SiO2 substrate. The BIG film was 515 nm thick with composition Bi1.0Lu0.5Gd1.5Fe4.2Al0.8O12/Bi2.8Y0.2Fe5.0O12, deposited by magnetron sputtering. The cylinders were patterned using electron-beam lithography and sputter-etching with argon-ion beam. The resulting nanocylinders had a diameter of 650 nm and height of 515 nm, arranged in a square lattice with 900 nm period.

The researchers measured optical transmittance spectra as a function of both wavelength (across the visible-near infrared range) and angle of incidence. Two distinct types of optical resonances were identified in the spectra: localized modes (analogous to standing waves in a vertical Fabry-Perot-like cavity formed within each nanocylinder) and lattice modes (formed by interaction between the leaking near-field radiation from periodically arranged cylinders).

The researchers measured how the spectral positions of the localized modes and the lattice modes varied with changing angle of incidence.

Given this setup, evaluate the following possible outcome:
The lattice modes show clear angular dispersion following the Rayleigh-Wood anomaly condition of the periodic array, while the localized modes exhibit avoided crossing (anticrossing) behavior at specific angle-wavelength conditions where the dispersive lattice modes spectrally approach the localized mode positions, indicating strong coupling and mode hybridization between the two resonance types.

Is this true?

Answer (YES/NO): NO